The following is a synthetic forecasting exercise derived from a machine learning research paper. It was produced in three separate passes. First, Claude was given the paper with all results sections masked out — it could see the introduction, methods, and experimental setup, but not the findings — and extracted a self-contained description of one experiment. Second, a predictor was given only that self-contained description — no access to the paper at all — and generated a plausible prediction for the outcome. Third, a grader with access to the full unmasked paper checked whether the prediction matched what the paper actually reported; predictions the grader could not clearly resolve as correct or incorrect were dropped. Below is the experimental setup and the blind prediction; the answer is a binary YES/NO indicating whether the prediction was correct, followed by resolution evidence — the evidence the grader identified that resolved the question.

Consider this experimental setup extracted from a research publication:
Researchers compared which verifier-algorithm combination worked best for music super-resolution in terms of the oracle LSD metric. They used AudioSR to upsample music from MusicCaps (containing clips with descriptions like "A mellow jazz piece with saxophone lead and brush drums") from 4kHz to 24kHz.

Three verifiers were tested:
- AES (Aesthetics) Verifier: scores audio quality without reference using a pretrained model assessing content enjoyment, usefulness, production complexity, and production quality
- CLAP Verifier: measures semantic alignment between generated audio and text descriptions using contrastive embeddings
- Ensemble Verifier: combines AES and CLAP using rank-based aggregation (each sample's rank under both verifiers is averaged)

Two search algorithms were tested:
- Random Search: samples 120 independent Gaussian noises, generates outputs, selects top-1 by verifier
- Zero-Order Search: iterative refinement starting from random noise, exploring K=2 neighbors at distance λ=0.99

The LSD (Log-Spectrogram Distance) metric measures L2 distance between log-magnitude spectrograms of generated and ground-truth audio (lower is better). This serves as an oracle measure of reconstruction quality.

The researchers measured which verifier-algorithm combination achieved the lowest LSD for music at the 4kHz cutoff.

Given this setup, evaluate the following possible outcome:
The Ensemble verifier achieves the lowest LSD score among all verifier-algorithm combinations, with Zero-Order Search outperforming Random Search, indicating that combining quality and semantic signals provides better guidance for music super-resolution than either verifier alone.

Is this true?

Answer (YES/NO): NO